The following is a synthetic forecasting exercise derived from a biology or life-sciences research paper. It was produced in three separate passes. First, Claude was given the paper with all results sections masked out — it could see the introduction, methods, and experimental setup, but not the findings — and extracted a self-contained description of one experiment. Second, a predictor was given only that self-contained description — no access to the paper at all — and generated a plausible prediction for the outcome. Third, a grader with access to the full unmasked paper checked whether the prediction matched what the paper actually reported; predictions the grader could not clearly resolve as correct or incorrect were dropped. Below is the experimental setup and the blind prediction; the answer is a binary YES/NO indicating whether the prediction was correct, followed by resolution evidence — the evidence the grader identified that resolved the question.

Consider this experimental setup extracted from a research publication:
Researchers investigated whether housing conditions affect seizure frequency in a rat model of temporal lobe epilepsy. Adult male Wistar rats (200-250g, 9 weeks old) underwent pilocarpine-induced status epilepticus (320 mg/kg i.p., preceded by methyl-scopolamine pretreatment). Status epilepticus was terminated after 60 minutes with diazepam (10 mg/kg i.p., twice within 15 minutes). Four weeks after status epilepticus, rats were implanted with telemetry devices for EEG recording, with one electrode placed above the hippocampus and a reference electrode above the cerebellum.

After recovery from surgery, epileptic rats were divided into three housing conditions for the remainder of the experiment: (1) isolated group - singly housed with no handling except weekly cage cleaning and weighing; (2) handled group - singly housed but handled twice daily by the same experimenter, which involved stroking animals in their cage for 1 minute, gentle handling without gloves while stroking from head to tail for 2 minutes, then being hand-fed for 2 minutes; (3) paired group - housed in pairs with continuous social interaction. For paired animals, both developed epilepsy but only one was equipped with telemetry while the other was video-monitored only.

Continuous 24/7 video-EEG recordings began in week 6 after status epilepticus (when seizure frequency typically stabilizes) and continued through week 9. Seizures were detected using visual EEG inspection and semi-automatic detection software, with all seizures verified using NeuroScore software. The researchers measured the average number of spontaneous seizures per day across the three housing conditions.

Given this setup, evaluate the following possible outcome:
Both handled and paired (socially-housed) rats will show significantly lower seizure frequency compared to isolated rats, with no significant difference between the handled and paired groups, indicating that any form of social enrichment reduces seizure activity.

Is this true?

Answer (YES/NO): YES